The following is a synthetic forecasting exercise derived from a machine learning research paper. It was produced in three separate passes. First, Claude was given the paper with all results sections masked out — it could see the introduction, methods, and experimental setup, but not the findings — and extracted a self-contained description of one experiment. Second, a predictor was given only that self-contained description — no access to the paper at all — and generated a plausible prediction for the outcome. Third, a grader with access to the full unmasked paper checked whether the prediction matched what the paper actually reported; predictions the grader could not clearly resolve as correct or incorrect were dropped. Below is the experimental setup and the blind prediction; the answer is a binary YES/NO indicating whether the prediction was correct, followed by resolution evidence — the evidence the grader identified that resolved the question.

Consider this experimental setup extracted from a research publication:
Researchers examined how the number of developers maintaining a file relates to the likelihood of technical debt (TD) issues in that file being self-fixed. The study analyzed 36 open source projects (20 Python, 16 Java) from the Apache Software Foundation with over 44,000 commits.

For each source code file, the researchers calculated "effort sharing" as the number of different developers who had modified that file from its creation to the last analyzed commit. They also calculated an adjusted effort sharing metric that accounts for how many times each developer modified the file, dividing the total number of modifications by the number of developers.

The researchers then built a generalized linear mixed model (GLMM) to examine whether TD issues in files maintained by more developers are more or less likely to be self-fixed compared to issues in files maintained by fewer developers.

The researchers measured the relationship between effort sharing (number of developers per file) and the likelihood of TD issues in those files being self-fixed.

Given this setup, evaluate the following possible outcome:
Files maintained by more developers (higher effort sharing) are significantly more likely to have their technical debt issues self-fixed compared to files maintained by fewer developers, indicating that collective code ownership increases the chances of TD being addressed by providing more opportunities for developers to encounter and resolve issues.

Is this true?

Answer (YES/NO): NO